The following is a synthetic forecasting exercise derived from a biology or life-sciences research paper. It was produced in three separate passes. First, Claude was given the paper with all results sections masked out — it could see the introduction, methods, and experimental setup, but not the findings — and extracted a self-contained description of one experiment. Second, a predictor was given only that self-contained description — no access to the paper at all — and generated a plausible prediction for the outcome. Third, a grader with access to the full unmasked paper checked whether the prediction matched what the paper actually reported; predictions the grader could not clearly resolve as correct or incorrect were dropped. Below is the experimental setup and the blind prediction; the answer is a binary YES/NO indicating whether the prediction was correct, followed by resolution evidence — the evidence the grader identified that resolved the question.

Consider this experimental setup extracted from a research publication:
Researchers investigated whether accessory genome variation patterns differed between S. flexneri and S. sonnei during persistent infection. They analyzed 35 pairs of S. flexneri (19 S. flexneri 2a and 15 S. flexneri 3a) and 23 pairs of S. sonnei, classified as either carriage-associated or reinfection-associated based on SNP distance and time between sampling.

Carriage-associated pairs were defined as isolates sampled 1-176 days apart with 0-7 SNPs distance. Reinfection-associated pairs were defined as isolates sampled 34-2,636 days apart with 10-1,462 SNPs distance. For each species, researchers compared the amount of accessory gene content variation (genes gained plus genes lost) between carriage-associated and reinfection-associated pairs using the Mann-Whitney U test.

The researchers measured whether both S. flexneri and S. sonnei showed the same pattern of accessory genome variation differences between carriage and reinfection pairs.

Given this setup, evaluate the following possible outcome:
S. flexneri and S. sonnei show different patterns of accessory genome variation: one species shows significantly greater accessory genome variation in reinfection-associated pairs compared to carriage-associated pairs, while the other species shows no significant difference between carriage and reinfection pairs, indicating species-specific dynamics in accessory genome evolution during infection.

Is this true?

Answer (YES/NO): NO